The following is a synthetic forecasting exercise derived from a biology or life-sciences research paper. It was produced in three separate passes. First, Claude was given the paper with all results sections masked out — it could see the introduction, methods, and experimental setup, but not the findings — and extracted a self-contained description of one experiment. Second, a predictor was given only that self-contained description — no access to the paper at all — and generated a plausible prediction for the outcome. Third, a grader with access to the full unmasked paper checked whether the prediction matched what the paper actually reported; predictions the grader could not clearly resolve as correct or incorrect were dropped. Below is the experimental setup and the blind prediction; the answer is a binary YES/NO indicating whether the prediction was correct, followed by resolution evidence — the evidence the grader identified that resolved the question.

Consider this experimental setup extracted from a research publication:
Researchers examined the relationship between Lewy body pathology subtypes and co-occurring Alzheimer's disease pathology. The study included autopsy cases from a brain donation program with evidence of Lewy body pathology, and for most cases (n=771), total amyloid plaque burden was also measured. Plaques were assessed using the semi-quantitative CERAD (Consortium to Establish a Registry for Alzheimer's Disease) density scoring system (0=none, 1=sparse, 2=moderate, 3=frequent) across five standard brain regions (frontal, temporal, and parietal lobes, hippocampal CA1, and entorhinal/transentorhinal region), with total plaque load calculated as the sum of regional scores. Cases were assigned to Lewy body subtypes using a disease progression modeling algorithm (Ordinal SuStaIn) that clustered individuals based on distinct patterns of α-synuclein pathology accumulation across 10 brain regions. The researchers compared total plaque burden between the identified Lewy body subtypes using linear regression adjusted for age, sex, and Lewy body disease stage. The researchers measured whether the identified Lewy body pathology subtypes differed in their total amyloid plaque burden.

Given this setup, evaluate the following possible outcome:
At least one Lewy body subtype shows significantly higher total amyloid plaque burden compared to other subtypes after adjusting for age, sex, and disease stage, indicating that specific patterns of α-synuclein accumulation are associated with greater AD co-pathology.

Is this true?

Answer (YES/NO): YES